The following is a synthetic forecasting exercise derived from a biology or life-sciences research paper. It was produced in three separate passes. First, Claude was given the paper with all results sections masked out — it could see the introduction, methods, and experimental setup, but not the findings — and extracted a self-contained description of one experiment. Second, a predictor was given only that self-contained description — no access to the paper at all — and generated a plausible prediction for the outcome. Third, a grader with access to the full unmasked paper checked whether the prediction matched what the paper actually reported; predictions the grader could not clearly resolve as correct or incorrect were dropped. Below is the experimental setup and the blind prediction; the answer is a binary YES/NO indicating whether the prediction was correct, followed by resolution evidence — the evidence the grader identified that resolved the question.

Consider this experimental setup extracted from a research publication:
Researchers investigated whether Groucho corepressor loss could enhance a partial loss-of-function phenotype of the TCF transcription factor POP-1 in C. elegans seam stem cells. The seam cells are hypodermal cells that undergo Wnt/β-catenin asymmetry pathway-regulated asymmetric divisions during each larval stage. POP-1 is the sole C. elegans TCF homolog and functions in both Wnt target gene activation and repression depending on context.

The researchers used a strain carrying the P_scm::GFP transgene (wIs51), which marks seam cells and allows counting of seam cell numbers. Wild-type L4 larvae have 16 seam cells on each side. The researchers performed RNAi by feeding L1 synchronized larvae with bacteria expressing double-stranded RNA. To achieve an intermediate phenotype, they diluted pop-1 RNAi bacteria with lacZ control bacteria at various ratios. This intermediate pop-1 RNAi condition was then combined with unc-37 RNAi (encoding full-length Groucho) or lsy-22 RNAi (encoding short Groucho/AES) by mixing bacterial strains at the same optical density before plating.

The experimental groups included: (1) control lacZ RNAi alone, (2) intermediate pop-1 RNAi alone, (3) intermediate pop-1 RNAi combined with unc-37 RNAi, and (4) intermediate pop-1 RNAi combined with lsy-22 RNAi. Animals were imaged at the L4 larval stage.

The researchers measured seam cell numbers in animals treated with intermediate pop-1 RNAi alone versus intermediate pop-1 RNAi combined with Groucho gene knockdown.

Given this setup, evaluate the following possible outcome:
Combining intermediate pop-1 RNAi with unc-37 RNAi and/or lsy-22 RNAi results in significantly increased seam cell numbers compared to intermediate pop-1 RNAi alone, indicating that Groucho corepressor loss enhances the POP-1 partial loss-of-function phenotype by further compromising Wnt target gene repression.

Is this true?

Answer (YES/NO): YES